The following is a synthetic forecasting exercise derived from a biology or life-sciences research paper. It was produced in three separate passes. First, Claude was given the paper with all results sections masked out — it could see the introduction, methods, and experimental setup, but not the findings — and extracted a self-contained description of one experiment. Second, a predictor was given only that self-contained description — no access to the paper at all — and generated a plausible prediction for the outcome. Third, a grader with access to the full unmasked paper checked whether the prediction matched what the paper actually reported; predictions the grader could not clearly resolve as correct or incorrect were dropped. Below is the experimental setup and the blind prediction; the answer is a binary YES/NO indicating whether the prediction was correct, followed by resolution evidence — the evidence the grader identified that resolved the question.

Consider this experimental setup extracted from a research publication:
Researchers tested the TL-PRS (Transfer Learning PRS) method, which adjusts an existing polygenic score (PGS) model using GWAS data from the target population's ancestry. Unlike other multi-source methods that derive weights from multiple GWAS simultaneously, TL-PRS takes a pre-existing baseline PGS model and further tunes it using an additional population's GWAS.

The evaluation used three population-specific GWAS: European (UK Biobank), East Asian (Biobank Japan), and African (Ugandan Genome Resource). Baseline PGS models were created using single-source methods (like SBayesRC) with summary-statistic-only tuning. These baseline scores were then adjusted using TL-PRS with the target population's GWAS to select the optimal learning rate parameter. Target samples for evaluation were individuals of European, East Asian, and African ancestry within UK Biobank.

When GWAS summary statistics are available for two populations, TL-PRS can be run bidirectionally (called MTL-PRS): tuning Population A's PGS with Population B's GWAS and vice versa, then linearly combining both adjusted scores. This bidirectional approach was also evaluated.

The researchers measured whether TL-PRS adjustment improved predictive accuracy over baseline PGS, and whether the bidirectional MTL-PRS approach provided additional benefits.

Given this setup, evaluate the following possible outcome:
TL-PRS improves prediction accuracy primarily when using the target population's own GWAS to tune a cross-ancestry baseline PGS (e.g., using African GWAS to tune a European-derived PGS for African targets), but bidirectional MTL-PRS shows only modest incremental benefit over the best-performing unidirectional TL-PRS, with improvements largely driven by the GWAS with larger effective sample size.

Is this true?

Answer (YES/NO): NO